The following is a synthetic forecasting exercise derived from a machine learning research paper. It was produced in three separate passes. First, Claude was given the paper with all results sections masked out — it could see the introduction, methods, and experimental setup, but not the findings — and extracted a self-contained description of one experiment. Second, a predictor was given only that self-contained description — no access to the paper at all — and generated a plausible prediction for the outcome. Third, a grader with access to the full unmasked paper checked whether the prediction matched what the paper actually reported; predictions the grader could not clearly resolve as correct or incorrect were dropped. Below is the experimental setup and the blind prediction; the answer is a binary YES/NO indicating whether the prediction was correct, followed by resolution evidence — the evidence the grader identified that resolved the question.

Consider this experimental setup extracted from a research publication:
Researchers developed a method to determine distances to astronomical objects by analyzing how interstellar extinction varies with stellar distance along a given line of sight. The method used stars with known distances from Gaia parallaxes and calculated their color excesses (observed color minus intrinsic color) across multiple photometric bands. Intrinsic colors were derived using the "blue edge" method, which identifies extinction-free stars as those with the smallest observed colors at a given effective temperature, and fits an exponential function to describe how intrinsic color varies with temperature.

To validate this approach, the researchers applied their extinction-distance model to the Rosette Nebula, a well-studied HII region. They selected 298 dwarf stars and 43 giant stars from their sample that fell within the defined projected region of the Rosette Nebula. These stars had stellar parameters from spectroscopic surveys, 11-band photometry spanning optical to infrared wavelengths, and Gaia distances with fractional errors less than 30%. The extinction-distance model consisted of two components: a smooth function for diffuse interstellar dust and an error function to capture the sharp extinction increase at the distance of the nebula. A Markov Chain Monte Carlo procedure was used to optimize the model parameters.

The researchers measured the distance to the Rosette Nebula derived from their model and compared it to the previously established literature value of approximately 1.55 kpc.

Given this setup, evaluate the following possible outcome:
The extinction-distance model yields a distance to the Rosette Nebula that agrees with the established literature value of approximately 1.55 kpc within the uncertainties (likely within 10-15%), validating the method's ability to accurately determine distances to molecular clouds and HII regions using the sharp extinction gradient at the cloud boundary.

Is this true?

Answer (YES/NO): YES